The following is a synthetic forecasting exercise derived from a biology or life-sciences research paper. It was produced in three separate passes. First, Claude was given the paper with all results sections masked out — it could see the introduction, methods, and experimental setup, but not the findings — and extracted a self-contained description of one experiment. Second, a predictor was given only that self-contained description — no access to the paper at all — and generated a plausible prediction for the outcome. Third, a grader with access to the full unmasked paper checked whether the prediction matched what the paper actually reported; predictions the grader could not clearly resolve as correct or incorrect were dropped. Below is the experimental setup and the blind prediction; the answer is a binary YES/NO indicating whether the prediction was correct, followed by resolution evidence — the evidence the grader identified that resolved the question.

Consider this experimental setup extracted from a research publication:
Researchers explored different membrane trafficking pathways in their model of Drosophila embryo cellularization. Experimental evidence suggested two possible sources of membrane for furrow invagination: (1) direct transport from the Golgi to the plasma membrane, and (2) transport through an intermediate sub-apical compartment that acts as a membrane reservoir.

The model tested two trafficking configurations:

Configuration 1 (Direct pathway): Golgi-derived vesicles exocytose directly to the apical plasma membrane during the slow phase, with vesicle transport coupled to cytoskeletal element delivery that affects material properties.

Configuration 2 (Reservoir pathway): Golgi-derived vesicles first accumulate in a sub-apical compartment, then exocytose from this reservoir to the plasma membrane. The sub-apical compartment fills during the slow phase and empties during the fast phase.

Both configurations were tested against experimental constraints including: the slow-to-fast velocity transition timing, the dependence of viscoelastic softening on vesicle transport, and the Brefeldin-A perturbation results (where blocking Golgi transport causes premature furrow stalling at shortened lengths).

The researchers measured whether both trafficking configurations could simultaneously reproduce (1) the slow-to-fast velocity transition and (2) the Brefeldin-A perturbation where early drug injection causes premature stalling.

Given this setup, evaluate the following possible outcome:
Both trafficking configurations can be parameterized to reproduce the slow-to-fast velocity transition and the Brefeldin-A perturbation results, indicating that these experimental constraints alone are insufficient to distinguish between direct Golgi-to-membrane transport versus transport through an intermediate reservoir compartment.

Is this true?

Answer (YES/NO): NO